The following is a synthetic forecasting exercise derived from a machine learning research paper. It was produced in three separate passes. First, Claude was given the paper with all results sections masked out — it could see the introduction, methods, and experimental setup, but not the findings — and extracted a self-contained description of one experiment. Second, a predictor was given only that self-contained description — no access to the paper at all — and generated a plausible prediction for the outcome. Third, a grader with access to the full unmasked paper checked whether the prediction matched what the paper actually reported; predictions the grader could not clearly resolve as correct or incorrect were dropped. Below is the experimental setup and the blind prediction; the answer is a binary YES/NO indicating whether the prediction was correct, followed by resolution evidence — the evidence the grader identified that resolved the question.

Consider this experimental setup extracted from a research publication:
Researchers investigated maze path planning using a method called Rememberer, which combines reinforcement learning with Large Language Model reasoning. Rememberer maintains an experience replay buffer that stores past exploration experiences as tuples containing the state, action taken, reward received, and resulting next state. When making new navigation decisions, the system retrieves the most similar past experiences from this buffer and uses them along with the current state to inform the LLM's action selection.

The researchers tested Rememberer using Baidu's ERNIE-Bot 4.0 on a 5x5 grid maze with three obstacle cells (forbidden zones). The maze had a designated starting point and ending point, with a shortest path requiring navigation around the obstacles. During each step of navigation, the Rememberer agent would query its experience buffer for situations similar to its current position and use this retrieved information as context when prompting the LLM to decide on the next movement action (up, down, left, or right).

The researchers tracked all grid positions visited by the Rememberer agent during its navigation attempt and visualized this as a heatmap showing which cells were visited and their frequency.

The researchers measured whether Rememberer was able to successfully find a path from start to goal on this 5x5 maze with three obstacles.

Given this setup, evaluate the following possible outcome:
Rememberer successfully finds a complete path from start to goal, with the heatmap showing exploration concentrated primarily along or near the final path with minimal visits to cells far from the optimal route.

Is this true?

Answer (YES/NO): NO